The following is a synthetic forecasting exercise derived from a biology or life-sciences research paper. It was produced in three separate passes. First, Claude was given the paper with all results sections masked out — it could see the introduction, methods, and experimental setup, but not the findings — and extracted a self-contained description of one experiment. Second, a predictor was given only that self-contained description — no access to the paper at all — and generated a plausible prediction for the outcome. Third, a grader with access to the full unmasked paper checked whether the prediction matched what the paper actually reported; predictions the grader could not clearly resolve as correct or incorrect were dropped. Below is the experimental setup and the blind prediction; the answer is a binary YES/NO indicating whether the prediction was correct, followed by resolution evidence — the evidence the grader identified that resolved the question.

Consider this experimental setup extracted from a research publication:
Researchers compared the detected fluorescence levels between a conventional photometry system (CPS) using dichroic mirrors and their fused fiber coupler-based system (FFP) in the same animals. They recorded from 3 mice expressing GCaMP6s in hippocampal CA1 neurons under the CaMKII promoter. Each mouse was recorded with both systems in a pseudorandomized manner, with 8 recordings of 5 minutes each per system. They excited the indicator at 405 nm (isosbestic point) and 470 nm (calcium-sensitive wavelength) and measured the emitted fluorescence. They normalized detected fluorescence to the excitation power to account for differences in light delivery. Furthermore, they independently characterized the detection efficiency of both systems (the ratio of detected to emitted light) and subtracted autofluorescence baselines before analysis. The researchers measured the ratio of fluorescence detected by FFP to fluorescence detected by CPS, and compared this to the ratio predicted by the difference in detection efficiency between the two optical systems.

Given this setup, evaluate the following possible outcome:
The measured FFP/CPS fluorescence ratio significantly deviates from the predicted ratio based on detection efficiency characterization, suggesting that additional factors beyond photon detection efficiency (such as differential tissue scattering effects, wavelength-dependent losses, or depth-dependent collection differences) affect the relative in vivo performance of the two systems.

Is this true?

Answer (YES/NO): NO